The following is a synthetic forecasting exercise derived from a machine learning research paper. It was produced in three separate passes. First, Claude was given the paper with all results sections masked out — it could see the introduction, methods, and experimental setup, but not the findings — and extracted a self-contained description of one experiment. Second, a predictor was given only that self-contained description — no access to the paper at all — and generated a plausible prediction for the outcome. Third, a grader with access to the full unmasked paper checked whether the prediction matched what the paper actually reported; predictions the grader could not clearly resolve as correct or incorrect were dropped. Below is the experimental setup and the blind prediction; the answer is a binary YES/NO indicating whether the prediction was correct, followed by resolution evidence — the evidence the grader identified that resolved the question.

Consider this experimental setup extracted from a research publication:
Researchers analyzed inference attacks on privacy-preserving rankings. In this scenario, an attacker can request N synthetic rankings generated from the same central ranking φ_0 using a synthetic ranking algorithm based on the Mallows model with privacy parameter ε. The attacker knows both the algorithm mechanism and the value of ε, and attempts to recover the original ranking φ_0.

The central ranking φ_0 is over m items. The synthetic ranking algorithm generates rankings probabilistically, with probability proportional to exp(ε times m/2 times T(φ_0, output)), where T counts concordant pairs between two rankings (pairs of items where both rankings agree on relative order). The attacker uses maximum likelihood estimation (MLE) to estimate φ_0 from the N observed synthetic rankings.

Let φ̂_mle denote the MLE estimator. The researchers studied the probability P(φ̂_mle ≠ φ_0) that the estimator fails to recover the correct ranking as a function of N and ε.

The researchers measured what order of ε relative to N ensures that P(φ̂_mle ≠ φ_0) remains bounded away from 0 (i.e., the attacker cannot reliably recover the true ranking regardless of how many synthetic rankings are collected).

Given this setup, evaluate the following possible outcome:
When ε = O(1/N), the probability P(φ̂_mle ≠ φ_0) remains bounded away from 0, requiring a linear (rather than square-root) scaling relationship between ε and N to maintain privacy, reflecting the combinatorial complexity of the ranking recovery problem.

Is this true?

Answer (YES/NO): NO